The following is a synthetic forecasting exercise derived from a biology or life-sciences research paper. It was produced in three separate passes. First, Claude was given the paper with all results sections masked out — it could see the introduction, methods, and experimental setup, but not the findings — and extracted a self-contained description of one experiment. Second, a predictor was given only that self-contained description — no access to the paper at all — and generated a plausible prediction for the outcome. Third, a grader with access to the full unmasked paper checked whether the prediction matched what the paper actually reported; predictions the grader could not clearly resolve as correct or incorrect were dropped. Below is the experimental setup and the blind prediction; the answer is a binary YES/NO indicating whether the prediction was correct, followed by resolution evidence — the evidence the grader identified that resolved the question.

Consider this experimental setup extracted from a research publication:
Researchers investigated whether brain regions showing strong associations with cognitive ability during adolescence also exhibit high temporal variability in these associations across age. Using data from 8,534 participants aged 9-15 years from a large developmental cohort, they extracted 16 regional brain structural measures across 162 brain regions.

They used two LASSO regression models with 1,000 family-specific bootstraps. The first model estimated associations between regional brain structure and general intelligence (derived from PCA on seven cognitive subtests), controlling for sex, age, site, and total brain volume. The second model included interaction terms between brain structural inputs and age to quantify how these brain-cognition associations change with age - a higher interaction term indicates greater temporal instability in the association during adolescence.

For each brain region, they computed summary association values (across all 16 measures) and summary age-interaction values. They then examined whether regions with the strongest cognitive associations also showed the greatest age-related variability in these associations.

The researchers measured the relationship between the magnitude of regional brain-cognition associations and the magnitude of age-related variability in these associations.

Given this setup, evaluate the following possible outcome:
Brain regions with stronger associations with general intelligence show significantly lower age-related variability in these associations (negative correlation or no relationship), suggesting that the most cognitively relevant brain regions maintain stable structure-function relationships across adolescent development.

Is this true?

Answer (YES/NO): NO